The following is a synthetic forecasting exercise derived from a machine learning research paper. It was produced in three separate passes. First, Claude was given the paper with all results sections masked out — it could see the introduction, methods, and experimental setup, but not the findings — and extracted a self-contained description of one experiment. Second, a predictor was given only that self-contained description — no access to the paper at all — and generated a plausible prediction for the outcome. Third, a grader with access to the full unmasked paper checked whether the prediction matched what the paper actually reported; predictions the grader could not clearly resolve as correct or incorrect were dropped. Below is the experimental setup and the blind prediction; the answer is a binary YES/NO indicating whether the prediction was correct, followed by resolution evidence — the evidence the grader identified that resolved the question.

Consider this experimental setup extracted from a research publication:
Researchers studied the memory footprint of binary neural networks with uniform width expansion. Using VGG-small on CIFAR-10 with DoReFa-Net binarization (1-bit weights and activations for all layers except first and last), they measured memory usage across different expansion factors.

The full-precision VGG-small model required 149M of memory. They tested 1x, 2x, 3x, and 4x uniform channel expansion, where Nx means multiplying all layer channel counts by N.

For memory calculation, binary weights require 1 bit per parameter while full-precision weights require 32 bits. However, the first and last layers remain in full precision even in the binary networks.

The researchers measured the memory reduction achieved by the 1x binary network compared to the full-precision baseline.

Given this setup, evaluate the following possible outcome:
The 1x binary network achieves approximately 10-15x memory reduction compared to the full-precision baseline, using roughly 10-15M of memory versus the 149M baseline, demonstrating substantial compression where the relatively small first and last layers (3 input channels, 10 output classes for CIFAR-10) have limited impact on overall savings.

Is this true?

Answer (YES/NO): NO